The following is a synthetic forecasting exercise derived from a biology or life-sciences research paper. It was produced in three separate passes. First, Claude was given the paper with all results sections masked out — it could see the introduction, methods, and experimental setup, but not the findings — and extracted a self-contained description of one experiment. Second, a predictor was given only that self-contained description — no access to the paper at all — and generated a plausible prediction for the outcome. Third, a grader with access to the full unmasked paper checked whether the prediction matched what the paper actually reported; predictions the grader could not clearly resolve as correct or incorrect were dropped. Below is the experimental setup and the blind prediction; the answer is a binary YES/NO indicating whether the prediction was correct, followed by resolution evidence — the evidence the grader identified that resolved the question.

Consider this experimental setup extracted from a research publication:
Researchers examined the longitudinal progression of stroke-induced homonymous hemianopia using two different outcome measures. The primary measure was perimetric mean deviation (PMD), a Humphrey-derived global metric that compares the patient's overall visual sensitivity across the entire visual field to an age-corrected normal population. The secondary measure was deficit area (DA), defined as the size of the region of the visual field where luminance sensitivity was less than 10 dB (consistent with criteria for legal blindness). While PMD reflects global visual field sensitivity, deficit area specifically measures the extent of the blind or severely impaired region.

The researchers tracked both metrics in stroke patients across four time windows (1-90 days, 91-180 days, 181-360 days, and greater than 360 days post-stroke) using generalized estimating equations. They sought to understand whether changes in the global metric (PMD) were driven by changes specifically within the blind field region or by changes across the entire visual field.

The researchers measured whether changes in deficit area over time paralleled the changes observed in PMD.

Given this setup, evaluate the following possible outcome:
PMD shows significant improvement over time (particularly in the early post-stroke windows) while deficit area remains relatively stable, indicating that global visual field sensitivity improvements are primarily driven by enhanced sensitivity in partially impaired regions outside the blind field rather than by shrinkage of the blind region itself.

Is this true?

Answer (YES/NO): NO